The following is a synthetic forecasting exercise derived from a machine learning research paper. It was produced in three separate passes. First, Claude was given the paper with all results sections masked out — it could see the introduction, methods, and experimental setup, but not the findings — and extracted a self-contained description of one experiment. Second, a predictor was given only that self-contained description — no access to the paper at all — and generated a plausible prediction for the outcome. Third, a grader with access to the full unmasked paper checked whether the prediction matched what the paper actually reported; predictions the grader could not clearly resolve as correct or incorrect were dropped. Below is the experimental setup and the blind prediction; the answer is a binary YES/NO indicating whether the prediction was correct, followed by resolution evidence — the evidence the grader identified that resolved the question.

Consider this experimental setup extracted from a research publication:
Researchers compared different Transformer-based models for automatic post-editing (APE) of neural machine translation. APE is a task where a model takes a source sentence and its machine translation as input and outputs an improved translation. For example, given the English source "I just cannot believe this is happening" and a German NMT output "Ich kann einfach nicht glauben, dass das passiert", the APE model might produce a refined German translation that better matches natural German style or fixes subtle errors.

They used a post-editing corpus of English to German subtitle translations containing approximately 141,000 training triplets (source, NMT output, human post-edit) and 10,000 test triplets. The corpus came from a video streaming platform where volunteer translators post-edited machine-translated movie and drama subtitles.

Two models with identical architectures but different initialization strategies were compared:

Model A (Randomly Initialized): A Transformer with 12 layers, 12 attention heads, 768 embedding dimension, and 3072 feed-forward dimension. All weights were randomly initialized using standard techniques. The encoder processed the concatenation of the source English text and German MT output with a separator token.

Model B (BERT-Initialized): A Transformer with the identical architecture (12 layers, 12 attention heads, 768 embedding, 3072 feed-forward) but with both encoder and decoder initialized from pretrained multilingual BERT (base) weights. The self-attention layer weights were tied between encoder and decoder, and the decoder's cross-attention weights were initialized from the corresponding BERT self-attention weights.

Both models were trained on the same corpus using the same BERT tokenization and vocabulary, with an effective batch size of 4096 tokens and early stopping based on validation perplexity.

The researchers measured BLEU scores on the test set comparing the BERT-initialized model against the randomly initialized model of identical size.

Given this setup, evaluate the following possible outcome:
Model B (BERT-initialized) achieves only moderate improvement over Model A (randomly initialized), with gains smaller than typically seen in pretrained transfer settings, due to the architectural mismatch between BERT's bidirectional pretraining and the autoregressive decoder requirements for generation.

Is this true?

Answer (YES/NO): NO